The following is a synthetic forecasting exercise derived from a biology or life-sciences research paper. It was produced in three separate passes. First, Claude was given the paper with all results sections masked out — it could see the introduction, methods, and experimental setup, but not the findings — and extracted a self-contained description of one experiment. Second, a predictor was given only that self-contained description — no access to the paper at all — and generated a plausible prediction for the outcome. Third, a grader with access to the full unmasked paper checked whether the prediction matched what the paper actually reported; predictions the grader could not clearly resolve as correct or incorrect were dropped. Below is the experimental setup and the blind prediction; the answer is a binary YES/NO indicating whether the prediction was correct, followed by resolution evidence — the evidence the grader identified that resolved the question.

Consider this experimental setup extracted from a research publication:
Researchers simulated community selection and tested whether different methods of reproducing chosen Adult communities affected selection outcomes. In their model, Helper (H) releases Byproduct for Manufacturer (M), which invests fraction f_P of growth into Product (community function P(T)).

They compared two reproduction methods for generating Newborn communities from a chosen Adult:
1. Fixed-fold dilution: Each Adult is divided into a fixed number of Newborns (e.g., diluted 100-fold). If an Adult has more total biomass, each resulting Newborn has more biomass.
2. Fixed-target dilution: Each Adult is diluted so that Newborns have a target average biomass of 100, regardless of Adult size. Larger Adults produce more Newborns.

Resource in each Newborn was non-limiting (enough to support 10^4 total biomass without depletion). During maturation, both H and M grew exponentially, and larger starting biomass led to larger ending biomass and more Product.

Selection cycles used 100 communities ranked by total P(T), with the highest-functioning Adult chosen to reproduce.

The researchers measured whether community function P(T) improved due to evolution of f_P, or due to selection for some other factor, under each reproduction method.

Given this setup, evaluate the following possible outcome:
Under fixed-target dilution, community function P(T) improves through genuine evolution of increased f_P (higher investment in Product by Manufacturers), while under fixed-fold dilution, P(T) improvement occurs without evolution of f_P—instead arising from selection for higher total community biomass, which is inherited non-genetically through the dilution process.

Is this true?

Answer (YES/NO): YES